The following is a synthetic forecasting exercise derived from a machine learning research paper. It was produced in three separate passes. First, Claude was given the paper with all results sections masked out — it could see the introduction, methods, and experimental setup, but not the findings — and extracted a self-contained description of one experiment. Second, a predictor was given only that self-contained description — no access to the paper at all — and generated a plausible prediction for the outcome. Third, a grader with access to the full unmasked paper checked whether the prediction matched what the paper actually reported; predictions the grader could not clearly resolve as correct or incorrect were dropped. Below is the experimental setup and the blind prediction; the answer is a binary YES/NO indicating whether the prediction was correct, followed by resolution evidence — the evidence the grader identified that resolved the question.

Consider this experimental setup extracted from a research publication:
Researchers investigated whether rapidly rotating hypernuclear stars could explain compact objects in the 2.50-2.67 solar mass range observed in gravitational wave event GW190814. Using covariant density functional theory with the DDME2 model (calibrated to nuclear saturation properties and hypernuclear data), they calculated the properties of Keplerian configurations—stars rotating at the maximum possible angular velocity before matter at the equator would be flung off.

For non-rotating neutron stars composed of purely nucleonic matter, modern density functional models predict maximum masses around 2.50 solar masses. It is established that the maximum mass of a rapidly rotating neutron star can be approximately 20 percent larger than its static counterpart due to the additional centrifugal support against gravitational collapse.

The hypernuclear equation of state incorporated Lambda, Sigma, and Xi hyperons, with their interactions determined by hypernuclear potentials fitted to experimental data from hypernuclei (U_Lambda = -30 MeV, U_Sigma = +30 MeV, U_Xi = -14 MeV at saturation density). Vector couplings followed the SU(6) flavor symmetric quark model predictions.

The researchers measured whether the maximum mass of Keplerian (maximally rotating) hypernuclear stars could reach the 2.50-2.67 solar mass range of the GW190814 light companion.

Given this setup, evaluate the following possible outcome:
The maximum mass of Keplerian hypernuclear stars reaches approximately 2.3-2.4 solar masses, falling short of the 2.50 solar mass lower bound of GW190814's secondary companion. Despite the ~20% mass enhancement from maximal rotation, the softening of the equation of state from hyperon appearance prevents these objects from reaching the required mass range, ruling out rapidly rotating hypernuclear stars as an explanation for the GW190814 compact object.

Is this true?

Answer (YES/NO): NO